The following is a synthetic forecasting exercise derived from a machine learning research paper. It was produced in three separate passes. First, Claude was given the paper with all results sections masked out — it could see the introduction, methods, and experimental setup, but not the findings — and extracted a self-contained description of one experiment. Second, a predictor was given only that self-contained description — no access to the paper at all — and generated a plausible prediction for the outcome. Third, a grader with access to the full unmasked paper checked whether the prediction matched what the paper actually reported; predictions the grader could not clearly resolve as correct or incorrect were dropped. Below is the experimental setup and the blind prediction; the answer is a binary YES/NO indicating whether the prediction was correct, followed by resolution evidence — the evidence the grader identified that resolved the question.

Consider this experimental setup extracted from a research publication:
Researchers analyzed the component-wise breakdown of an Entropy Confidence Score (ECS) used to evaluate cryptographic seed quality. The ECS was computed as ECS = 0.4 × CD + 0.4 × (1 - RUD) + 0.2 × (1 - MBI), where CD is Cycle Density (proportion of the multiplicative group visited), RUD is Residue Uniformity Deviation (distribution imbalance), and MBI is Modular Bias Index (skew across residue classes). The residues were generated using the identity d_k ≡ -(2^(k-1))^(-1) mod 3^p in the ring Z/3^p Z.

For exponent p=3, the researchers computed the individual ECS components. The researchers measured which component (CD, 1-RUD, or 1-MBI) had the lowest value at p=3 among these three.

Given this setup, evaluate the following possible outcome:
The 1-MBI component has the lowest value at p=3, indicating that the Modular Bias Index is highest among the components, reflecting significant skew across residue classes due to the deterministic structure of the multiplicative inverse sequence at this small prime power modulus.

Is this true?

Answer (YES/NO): YES